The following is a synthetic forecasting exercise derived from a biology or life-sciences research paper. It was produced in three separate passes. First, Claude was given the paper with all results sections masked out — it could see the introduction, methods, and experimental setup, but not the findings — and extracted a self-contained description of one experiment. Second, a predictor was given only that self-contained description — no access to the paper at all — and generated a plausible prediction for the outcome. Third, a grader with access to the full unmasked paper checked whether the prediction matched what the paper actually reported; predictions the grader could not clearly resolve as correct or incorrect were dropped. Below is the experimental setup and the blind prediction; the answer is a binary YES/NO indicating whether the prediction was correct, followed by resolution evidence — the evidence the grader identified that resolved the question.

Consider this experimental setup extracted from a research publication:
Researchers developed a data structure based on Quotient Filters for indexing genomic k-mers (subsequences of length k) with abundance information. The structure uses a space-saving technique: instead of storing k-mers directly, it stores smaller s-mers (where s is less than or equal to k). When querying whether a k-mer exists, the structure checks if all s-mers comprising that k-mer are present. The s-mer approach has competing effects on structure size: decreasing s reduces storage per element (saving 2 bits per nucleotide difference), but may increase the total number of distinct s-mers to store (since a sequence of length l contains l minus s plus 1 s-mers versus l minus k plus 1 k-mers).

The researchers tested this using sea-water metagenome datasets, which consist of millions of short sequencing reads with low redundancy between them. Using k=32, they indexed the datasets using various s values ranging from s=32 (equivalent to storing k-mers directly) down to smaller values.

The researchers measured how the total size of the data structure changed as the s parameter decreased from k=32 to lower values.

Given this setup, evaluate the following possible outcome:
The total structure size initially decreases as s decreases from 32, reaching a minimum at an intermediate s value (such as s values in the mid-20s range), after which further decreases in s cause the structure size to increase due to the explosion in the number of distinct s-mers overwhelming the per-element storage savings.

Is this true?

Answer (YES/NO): NO